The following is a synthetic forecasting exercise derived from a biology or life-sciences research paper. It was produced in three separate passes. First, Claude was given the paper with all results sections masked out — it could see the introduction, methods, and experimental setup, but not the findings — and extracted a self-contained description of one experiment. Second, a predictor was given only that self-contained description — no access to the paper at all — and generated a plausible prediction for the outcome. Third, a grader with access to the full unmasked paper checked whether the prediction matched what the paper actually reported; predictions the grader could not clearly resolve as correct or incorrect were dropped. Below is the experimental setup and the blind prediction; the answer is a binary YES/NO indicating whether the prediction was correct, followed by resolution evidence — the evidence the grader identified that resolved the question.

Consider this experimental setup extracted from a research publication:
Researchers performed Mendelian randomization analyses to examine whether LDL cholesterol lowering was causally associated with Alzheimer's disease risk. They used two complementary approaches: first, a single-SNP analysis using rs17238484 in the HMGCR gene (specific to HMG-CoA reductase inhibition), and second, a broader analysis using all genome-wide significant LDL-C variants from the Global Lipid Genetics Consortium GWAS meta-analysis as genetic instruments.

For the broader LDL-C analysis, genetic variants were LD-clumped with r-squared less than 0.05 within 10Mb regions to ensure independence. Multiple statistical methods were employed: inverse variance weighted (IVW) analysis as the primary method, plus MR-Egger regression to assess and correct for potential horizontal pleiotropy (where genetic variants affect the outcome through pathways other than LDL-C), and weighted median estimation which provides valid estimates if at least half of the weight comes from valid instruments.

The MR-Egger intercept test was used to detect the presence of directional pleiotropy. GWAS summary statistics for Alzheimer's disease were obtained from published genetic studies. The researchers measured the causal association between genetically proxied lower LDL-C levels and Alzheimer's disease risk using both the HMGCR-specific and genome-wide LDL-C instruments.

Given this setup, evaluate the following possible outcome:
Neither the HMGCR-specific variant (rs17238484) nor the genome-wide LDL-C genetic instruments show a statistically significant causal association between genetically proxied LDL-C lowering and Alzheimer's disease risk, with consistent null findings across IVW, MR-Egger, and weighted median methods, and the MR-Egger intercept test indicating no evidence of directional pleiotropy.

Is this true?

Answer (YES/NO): NO